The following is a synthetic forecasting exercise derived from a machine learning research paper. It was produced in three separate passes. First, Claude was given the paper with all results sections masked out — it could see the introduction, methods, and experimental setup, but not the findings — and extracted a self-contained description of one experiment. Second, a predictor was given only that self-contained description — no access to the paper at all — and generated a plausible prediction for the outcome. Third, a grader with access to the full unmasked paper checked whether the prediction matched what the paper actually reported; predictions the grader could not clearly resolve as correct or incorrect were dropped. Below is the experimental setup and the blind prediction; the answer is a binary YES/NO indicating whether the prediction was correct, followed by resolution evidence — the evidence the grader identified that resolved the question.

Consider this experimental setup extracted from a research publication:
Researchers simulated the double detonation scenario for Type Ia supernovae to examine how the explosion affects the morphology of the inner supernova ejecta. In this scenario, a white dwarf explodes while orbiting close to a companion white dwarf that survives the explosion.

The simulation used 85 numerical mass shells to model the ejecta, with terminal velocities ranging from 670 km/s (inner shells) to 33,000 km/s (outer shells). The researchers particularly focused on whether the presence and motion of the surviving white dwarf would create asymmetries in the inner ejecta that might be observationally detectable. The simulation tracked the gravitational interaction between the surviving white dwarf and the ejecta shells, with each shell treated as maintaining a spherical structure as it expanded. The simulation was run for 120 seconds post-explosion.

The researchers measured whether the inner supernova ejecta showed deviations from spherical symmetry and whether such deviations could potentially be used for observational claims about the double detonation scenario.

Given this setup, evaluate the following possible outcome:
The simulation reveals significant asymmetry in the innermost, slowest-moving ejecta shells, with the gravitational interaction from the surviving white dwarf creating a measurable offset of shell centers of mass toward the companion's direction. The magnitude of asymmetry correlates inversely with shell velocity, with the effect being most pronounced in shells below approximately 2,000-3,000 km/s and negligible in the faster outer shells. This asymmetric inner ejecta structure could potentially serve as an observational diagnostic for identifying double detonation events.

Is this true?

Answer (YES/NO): NO